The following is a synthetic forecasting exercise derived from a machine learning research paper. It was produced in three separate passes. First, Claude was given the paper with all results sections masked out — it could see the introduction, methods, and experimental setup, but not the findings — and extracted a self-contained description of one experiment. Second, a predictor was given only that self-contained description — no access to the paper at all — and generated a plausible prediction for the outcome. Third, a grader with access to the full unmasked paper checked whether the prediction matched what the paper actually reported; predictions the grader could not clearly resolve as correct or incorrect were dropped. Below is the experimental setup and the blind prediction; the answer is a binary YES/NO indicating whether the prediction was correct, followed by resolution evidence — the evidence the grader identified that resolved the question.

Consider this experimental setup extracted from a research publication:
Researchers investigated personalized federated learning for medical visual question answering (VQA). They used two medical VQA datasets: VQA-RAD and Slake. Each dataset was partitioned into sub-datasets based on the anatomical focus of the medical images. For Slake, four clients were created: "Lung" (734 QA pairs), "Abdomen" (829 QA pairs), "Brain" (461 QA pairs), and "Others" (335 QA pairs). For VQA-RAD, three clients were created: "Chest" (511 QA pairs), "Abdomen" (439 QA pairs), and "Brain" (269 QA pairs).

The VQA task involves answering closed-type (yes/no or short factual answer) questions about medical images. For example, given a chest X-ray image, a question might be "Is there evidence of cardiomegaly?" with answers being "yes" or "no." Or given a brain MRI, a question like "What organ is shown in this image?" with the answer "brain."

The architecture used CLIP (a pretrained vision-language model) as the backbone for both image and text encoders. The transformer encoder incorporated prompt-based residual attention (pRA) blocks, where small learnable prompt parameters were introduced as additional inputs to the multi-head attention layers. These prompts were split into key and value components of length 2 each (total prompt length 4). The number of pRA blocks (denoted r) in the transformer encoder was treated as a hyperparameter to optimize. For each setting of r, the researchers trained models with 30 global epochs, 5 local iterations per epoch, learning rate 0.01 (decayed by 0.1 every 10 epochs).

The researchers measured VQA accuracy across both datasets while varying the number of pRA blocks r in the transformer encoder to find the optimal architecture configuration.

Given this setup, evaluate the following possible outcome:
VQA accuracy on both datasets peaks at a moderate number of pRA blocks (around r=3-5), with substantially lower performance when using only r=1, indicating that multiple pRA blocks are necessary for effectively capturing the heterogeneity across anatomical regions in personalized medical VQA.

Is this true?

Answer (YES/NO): NO